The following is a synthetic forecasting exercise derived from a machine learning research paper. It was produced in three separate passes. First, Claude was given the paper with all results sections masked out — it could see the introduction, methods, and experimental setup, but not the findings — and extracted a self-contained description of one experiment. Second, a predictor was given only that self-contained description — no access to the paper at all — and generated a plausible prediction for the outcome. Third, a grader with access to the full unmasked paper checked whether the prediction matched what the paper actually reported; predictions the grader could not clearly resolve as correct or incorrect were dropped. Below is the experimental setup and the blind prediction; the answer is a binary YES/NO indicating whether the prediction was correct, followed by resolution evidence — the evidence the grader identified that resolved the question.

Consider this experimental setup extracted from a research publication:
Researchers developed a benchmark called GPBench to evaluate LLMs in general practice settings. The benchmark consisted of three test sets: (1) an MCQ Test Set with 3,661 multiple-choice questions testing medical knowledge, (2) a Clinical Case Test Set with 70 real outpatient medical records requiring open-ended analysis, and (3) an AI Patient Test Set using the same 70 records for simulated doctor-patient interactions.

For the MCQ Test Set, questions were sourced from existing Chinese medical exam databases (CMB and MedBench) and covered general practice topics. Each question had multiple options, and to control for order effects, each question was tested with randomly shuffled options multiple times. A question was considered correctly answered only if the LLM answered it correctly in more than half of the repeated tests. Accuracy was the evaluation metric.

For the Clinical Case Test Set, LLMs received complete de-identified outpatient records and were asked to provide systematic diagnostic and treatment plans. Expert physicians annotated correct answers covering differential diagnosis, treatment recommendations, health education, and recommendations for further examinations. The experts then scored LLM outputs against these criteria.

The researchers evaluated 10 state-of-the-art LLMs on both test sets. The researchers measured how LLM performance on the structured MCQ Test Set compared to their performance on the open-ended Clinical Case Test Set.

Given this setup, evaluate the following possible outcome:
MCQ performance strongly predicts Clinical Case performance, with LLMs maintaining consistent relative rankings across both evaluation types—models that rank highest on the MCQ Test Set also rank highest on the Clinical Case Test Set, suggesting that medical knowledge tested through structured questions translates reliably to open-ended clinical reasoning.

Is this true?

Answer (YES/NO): NO